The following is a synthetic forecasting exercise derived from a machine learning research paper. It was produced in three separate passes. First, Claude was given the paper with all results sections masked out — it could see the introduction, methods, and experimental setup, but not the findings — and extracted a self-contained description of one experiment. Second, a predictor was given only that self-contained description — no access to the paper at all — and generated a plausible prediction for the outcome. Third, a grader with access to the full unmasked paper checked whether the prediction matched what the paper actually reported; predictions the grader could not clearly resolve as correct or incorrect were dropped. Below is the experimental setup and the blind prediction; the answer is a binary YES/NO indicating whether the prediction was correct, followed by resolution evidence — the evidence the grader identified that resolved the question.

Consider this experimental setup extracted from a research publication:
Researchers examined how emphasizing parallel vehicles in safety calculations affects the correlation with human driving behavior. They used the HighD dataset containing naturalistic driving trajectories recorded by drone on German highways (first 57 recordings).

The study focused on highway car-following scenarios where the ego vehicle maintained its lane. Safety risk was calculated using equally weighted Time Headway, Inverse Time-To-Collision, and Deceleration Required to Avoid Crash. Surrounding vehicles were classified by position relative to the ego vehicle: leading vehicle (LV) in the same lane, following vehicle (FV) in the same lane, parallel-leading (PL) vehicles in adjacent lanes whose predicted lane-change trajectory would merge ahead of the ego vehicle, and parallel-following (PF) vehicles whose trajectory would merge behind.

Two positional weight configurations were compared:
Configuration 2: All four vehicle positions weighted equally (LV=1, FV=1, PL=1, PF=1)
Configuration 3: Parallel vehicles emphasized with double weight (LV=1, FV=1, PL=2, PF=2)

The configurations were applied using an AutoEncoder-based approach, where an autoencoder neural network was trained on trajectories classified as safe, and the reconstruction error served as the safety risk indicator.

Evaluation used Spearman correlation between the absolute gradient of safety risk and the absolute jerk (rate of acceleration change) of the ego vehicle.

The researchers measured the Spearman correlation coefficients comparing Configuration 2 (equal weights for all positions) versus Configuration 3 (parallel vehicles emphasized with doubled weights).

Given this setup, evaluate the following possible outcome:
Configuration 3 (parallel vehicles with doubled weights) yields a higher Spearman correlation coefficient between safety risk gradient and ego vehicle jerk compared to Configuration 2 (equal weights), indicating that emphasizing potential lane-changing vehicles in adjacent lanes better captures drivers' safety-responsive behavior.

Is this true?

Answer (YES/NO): NO